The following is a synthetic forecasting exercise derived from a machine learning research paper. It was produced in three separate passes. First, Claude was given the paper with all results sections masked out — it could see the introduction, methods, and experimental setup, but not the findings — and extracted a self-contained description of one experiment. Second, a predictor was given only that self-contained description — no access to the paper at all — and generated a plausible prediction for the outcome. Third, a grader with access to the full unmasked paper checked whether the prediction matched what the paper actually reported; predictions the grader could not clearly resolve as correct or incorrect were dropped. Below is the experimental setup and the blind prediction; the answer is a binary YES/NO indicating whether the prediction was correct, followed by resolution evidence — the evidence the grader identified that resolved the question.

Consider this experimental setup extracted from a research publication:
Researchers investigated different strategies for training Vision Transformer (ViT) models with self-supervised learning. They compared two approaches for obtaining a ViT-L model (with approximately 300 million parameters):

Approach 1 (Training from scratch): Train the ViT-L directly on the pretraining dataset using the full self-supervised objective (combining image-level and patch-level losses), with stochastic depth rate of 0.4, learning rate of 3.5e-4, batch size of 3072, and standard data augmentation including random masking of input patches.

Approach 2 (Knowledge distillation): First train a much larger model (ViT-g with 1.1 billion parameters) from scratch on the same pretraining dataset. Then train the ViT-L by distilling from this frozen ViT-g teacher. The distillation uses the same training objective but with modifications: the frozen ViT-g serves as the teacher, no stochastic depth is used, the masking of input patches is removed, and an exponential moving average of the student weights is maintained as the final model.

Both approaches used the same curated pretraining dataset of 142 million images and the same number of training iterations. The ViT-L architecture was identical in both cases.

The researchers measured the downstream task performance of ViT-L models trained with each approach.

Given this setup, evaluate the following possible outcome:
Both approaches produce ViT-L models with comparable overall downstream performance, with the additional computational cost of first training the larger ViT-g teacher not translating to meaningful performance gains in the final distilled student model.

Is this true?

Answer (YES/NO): NO